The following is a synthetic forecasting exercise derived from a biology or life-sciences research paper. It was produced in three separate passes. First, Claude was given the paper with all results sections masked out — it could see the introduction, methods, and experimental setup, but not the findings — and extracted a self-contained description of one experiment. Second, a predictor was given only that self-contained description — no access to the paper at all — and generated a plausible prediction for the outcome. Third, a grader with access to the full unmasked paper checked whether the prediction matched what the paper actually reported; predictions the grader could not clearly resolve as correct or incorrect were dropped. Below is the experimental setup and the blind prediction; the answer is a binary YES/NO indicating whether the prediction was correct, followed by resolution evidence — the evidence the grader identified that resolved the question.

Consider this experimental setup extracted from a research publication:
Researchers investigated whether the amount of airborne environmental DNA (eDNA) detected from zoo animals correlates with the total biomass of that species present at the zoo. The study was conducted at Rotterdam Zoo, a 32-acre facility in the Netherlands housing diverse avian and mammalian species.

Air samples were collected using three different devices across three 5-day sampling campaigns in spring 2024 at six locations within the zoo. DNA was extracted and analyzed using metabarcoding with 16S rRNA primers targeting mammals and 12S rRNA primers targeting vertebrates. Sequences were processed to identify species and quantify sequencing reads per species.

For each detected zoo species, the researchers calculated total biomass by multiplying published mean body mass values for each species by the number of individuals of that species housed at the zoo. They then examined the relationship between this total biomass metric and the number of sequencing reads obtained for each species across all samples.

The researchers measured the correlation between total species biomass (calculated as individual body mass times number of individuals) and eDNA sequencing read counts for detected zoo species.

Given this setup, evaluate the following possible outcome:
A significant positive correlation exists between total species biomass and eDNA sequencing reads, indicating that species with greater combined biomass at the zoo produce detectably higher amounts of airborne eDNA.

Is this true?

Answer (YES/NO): YES